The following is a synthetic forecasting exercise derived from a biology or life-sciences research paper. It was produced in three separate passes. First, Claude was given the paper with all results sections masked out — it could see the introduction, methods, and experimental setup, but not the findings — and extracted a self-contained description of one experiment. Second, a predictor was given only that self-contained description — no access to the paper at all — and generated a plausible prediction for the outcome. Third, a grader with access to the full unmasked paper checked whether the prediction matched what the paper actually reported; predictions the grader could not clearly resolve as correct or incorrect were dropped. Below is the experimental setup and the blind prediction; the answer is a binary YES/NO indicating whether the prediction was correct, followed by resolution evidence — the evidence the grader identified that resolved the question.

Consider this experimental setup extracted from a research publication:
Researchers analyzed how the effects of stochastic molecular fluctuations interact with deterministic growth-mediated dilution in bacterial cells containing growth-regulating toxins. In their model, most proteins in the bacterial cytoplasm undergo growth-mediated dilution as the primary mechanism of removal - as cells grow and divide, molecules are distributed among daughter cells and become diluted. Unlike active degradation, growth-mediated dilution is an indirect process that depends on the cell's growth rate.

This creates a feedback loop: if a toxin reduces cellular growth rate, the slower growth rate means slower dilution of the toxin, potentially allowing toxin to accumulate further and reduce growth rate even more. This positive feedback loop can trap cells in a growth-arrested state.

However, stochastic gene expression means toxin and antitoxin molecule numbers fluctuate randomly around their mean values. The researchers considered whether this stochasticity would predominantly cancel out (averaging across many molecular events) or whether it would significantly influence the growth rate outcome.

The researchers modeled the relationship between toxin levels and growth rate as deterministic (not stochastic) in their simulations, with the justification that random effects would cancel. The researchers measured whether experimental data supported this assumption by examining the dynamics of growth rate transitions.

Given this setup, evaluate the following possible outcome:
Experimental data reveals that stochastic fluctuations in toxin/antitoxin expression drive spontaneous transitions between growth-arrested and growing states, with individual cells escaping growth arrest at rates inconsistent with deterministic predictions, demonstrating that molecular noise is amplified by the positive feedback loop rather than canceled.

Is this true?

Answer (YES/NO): NO